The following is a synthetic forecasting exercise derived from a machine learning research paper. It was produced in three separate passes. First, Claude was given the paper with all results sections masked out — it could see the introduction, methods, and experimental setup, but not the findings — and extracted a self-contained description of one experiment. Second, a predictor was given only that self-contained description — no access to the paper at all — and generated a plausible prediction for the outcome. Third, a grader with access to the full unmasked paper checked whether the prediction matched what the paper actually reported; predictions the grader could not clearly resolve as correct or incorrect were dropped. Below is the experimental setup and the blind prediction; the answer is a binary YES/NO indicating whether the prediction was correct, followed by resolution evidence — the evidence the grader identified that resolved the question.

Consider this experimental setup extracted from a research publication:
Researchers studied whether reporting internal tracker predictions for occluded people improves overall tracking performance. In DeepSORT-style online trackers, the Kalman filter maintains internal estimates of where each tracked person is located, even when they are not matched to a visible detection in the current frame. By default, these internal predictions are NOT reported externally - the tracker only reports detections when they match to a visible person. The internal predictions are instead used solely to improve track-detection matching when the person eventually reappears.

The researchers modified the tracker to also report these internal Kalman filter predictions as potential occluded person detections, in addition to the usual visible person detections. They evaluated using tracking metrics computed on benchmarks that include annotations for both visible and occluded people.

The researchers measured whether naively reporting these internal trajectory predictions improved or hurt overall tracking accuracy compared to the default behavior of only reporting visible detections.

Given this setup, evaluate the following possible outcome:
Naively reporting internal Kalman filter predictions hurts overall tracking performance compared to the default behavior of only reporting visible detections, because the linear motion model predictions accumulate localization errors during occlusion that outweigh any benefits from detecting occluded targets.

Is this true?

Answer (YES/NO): YES